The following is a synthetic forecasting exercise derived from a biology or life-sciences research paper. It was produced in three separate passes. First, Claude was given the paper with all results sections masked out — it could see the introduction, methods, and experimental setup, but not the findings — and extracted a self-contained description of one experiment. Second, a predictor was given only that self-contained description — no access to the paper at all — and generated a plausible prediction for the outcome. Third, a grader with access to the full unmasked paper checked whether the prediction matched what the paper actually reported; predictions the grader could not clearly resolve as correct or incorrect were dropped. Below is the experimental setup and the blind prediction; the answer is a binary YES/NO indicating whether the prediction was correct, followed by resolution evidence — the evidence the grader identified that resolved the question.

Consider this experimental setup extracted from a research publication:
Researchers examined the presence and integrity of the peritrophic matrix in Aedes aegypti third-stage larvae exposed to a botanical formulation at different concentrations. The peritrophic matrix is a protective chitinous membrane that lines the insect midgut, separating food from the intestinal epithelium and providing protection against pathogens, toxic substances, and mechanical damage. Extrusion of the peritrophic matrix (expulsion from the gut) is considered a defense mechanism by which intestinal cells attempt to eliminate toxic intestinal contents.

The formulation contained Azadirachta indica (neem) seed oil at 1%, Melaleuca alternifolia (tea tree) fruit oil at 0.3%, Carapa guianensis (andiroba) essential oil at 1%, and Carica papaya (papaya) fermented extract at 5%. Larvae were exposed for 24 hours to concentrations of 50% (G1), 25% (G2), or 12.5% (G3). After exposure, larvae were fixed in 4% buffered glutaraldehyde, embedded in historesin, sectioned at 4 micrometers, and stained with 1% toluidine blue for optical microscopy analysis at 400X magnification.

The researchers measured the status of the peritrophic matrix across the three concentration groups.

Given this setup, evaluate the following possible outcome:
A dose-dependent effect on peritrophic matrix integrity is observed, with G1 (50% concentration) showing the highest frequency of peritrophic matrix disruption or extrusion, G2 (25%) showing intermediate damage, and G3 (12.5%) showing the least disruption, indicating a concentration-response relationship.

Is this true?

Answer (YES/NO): NO